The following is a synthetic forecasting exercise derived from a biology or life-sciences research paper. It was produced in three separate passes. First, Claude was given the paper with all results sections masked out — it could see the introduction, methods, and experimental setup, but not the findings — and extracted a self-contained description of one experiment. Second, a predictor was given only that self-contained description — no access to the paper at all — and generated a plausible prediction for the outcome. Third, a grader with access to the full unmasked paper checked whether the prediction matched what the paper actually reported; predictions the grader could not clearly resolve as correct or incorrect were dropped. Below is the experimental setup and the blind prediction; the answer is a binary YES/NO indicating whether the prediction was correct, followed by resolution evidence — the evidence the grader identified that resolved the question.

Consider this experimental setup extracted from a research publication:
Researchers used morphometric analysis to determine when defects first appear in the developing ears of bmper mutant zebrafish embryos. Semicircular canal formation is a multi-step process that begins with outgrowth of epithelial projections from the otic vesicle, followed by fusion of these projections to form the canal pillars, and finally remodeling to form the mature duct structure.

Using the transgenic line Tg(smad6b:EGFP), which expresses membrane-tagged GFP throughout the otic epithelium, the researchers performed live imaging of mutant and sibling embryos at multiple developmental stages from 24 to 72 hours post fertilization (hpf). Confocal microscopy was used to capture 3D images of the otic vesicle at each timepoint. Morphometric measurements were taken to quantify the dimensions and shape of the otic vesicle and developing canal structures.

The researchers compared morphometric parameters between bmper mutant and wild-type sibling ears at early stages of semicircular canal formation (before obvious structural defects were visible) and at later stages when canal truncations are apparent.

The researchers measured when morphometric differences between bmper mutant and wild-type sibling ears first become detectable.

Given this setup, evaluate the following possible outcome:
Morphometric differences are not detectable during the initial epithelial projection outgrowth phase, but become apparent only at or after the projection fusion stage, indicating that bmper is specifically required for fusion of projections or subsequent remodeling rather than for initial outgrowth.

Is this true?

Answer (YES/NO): YES